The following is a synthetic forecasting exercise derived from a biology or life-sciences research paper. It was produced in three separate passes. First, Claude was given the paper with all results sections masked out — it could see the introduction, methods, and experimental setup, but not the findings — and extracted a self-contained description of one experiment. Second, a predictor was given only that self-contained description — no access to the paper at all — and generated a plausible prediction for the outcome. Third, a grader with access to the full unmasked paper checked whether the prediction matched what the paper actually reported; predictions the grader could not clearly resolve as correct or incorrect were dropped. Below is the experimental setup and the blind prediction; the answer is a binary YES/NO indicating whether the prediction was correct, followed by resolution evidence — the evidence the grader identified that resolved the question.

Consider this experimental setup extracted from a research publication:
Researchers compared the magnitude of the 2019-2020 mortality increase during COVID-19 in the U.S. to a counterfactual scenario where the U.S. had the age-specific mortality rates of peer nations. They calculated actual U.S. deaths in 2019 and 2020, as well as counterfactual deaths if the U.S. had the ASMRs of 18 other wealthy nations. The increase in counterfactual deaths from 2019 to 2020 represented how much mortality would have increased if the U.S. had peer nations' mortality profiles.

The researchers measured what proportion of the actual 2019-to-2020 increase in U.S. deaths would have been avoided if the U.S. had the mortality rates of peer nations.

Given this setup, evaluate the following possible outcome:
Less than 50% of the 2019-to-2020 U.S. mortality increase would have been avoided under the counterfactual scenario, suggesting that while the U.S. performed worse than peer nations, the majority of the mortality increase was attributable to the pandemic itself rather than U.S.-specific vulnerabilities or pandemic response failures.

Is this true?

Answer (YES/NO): NO